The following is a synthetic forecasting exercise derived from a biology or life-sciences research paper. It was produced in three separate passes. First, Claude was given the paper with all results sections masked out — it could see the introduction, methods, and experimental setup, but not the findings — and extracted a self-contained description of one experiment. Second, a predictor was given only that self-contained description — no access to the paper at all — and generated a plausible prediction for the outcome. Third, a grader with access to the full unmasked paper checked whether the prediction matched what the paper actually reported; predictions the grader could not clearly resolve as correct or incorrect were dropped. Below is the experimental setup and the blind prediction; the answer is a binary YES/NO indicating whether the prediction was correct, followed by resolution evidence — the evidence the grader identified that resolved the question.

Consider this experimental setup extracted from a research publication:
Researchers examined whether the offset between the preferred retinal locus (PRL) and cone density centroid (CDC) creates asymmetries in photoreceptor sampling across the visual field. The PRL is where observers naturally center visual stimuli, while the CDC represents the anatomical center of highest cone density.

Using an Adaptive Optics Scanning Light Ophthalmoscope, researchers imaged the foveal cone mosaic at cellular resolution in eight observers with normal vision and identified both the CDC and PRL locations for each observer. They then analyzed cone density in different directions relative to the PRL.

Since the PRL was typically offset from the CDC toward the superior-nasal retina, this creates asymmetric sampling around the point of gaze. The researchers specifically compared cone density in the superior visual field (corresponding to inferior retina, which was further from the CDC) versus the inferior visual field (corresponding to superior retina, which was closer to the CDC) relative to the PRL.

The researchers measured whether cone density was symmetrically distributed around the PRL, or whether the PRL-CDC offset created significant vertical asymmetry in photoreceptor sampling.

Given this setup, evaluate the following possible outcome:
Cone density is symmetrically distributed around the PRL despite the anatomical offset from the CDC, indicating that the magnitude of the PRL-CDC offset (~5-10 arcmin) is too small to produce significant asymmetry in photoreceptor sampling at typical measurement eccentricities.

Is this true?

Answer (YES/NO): NO